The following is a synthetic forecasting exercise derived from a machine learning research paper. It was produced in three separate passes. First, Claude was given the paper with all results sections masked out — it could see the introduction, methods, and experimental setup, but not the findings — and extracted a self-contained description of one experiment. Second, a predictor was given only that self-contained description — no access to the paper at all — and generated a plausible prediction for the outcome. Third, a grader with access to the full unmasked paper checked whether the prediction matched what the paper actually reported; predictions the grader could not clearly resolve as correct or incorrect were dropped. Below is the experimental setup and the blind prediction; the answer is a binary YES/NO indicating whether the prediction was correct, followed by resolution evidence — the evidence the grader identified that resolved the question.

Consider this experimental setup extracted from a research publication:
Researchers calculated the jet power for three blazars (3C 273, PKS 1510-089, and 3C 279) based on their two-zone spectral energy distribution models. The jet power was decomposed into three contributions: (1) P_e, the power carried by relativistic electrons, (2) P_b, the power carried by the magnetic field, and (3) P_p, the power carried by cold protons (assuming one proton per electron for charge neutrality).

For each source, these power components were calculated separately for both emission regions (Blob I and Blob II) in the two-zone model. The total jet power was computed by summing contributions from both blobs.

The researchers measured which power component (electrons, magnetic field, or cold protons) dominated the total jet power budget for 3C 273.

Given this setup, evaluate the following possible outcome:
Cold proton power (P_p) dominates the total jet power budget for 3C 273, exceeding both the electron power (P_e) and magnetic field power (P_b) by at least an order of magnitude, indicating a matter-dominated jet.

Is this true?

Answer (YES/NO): NO